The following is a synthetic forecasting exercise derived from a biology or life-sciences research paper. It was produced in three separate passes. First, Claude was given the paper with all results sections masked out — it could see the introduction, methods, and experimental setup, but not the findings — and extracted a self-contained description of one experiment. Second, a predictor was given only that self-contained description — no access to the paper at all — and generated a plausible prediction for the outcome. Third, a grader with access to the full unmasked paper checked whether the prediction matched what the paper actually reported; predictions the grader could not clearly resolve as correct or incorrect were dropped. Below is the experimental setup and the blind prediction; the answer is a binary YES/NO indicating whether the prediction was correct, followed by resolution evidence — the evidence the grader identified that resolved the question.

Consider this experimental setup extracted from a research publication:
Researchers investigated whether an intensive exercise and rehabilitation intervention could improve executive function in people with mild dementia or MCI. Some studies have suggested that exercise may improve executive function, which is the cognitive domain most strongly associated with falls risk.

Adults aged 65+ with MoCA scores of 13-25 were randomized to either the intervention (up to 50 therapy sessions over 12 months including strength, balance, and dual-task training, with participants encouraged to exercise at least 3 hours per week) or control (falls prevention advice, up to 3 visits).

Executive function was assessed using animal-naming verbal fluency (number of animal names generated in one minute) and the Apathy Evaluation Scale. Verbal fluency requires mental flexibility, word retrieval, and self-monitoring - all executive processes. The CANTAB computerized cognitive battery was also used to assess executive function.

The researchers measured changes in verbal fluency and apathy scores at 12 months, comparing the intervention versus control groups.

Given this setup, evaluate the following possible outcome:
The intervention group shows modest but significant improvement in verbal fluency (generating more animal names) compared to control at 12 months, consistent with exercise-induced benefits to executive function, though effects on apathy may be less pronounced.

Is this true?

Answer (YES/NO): NO